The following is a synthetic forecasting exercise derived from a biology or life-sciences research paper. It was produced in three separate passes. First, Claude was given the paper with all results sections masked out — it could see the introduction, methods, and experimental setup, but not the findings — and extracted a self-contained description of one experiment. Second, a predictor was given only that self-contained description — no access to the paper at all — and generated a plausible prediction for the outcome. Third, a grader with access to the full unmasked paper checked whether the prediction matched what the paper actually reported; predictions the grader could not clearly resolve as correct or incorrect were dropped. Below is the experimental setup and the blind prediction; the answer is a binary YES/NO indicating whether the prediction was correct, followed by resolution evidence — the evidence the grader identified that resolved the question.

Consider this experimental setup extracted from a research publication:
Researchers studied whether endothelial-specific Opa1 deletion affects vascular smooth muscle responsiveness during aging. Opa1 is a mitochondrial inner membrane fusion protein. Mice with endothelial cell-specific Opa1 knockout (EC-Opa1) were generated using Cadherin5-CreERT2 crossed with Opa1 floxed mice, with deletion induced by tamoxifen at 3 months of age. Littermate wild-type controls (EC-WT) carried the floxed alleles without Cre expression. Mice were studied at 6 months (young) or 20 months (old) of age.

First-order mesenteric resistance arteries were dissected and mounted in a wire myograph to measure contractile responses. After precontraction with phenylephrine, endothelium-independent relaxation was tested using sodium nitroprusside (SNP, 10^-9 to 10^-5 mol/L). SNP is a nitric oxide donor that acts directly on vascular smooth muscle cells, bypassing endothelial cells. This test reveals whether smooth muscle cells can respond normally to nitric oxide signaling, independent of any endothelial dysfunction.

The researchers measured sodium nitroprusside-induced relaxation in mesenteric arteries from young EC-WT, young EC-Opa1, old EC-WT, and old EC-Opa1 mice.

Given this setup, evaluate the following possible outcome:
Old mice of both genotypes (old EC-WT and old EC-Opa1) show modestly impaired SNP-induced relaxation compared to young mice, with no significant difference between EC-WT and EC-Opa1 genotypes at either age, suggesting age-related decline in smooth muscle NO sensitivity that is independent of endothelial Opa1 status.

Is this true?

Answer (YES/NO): NO